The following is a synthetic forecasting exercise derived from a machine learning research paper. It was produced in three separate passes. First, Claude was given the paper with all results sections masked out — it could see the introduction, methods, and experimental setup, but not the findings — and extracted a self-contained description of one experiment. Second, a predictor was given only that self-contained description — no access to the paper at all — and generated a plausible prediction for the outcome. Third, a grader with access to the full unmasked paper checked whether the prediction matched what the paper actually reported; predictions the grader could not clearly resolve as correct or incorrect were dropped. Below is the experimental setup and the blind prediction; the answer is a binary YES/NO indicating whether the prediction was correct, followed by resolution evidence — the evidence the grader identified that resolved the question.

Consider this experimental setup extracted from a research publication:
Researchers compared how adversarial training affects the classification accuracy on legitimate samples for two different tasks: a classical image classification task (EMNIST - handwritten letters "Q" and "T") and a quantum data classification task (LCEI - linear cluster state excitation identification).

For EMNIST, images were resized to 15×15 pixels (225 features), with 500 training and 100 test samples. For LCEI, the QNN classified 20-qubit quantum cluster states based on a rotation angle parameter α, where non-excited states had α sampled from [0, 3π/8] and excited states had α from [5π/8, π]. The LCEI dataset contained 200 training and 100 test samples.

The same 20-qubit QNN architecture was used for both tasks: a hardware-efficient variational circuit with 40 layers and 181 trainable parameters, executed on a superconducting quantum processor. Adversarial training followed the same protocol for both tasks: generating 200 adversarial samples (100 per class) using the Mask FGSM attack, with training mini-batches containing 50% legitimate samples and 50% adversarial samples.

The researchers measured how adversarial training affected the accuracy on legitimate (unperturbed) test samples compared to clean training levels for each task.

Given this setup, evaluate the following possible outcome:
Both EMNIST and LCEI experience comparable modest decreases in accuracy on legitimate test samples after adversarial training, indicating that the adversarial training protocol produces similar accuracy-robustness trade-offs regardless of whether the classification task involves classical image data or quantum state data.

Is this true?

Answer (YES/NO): NO